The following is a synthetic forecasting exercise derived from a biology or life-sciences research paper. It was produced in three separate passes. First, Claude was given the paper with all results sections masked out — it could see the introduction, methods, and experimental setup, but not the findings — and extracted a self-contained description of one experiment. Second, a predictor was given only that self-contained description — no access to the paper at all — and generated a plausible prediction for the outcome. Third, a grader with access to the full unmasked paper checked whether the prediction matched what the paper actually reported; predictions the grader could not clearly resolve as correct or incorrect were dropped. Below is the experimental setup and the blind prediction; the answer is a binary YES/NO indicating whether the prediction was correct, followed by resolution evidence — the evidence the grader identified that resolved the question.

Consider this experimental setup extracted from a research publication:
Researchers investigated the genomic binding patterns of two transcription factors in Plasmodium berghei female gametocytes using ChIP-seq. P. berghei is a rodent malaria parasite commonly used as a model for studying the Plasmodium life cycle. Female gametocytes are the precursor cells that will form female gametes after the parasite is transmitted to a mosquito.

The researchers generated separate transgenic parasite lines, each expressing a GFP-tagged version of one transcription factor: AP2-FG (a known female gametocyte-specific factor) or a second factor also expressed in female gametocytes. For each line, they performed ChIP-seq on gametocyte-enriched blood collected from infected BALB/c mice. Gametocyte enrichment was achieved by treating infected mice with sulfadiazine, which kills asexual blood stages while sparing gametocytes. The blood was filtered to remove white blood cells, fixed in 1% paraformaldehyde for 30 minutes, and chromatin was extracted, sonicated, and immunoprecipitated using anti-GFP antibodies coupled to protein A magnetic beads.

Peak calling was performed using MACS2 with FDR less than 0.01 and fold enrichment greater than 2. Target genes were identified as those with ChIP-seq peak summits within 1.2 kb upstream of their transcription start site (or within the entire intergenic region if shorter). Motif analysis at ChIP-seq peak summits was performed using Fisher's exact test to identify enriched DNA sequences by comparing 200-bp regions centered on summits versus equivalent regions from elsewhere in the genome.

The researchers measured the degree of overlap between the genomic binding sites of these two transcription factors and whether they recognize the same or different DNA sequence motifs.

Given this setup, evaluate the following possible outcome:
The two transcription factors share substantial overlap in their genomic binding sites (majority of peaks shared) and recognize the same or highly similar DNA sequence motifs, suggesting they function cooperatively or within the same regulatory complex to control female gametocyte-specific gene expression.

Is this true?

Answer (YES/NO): YES